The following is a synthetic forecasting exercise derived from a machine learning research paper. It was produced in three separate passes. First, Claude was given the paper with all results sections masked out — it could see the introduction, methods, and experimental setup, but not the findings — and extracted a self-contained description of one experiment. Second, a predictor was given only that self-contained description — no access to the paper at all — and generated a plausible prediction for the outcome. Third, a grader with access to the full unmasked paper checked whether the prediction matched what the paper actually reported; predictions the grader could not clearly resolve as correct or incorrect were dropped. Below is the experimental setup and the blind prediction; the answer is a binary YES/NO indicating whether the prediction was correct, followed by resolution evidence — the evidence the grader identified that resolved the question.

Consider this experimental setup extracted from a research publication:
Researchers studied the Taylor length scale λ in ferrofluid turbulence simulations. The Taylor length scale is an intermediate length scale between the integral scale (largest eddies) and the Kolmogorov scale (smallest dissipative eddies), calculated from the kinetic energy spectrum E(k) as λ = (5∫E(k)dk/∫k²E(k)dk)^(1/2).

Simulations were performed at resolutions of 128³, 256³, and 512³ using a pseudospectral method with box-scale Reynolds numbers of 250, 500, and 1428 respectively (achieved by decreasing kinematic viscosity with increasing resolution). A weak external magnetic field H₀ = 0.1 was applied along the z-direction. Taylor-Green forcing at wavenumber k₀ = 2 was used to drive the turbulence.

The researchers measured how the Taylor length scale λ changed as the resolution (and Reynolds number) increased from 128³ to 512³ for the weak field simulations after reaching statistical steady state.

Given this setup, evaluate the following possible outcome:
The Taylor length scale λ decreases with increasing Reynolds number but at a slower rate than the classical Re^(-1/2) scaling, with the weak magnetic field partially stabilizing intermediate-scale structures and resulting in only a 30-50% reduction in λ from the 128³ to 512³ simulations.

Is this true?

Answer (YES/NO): NO